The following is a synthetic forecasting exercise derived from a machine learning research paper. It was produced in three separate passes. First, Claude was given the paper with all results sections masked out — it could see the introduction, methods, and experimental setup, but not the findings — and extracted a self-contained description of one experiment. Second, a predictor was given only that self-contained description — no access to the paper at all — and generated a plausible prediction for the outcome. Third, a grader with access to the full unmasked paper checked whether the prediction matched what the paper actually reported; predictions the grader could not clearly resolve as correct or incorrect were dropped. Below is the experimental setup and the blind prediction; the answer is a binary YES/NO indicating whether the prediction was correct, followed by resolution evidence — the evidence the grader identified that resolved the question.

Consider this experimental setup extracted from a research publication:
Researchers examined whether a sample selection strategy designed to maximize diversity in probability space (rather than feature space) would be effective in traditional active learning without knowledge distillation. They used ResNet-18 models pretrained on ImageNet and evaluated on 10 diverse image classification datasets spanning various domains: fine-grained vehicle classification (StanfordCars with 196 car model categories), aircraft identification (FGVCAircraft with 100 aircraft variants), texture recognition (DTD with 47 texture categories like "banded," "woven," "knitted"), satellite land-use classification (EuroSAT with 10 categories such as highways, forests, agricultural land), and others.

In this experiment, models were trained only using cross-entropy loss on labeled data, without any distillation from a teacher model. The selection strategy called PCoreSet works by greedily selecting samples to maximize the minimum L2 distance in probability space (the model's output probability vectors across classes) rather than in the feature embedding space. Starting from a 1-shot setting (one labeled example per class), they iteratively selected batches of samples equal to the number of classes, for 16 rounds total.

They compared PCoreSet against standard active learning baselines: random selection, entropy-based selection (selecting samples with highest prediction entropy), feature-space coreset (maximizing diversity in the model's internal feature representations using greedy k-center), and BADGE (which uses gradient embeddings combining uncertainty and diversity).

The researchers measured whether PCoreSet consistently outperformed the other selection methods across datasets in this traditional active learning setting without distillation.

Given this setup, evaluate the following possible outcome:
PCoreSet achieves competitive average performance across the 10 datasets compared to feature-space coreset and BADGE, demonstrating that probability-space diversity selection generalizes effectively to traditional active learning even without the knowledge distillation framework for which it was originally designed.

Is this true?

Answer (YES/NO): NO